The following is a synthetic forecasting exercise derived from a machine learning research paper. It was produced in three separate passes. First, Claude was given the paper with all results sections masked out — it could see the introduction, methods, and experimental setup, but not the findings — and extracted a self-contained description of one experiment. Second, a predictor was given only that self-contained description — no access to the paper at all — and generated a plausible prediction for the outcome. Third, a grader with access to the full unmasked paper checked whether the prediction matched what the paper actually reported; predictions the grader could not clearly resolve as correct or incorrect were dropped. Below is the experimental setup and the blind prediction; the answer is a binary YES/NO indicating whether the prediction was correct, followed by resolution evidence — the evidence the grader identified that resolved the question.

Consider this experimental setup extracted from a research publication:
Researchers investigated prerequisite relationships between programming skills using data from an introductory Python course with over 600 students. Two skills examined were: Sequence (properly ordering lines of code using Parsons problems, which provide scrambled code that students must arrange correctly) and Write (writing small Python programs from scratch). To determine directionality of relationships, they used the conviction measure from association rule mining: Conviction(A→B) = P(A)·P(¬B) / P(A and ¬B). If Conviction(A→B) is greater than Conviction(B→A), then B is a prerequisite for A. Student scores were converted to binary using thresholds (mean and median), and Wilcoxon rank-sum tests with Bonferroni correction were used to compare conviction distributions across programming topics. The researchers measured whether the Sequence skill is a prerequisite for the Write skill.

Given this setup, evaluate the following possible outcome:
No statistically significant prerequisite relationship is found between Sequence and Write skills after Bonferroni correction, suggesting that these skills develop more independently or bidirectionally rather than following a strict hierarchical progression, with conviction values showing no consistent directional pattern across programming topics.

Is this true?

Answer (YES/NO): YES